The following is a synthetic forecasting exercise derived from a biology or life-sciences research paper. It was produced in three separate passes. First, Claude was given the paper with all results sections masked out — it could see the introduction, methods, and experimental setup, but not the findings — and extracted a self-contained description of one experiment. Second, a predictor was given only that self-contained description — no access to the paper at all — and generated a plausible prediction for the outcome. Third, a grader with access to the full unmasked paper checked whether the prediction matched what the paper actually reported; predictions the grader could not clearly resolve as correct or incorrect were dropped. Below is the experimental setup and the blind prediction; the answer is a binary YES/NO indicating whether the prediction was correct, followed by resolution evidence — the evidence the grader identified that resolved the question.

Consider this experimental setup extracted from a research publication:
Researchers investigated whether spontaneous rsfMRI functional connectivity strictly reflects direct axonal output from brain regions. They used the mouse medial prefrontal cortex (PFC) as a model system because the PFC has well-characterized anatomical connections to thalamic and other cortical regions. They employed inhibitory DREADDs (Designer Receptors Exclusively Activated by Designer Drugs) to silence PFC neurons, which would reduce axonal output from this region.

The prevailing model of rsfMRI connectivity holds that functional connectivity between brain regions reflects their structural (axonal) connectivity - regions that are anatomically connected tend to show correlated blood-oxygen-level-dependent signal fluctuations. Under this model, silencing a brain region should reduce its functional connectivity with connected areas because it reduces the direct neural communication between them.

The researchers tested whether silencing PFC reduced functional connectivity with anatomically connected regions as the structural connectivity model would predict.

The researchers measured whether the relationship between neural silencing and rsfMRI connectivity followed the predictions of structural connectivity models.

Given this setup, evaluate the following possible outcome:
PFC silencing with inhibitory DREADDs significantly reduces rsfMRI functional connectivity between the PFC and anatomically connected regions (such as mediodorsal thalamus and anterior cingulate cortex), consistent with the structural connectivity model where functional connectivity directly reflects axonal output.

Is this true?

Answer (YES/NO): NO